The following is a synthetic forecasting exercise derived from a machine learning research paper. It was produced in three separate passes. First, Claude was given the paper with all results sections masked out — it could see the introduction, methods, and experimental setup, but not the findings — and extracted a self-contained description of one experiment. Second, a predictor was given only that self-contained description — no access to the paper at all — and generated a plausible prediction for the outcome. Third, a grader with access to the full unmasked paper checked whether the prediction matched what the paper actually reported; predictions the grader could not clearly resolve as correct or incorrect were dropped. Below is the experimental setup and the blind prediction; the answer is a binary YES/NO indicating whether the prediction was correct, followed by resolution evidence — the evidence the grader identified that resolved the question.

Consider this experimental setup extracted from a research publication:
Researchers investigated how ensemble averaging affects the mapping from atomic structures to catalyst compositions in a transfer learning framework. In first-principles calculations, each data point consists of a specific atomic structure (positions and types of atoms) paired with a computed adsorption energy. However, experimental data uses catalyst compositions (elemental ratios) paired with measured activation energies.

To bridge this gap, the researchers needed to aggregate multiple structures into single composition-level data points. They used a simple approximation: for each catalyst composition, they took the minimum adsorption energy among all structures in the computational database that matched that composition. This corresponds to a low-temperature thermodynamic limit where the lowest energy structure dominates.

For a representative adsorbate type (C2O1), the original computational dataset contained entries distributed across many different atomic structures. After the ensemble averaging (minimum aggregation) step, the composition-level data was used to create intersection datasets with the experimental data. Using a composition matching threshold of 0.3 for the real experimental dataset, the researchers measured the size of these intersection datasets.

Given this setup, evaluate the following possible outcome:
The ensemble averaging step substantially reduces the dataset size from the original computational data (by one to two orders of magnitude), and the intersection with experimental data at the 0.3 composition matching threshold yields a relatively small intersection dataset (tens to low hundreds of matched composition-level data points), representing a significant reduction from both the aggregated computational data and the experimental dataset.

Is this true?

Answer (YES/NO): NO